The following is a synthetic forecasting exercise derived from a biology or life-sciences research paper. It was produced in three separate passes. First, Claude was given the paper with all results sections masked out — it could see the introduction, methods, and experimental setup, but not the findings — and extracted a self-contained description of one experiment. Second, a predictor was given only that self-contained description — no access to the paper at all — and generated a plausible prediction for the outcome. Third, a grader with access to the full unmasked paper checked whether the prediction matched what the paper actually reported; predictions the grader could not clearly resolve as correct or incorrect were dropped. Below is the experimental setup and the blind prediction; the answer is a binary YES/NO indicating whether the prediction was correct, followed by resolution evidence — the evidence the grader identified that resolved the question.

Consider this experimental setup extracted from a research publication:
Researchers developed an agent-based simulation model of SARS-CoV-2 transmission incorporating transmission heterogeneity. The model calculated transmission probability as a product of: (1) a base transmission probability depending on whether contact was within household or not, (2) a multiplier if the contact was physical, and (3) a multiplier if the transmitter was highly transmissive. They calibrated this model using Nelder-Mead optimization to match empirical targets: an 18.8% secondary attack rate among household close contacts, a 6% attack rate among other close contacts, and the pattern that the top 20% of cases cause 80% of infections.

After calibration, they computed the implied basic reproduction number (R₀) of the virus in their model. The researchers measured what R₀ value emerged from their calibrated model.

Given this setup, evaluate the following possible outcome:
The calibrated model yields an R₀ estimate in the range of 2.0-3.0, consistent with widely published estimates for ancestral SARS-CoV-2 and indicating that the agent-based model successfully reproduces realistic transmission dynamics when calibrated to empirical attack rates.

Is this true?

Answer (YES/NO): NO